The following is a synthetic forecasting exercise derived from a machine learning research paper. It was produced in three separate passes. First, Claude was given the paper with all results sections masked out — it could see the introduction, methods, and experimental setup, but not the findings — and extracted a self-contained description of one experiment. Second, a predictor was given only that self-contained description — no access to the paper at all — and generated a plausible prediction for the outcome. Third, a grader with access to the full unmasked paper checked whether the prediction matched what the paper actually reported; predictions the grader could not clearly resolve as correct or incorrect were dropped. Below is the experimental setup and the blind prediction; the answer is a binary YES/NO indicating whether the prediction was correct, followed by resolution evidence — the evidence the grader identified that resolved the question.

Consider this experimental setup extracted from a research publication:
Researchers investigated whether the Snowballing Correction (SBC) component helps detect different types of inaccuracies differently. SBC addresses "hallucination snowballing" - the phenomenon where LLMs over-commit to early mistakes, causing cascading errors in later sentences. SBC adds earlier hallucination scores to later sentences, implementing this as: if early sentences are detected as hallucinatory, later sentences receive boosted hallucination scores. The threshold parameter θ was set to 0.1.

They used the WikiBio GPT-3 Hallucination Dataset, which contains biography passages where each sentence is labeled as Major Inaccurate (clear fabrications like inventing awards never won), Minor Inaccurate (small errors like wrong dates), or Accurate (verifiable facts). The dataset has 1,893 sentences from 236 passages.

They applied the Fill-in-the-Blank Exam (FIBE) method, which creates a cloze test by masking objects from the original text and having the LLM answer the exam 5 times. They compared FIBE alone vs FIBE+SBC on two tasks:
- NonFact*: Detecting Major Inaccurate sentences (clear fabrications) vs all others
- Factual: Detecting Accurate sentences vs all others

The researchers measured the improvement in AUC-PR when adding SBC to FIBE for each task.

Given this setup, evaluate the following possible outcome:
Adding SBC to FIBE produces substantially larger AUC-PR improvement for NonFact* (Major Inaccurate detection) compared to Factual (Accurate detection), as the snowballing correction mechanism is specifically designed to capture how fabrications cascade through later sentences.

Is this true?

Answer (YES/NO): NO